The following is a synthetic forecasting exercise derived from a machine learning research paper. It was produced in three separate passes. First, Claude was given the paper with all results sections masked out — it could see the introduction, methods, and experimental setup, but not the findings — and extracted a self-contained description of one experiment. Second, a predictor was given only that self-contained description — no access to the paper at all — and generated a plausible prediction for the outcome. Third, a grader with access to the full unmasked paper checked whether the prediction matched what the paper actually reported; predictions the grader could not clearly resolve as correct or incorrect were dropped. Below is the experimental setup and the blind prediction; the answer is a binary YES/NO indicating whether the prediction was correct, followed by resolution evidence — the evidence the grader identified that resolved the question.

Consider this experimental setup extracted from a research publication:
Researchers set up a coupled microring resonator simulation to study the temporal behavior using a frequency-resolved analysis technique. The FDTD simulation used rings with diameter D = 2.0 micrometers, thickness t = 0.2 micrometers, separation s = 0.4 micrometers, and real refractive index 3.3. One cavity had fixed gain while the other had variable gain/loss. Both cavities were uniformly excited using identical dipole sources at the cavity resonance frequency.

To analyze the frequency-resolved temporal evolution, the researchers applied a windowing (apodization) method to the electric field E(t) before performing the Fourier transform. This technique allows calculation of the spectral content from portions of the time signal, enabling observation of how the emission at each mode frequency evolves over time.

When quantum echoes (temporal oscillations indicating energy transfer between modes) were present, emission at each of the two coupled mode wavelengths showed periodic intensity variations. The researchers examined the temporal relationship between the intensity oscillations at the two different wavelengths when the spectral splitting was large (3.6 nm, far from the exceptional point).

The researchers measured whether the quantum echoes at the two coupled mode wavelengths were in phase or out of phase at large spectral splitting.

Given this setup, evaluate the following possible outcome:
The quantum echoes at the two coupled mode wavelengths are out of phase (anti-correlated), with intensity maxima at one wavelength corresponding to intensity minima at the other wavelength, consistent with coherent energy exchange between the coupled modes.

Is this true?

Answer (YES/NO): YES